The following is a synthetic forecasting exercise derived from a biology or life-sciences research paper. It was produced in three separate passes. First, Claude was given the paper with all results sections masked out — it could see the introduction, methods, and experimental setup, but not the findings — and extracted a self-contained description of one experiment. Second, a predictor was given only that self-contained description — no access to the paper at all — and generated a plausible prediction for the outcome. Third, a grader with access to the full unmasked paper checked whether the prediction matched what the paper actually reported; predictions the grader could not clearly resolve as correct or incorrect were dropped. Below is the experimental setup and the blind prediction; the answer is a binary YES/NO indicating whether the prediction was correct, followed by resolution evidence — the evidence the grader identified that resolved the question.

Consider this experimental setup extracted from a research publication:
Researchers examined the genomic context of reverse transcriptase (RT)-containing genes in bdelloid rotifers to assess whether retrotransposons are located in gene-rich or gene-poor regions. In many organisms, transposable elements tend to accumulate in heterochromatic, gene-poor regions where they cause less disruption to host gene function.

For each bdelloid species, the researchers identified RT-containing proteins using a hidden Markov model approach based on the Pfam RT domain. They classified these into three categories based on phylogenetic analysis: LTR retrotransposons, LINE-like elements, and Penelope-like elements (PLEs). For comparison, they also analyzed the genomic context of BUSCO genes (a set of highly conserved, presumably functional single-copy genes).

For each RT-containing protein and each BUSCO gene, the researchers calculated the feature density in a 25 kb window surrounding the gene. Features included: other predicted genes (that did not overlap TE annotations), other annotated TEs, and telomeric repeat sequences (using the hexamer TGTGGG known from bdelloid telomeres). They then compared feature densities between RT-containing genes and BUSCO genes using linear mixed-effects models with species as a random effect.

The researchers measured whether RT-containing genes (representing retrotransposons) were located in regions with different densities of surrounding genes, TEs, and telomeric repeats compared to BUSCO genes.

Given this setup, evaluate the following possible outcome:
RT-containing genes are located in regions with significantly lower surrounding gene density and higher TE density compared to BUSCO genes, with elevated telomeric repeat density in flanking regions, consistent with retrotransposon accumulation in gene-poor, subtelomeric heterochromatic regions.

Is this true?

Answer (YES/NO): YES